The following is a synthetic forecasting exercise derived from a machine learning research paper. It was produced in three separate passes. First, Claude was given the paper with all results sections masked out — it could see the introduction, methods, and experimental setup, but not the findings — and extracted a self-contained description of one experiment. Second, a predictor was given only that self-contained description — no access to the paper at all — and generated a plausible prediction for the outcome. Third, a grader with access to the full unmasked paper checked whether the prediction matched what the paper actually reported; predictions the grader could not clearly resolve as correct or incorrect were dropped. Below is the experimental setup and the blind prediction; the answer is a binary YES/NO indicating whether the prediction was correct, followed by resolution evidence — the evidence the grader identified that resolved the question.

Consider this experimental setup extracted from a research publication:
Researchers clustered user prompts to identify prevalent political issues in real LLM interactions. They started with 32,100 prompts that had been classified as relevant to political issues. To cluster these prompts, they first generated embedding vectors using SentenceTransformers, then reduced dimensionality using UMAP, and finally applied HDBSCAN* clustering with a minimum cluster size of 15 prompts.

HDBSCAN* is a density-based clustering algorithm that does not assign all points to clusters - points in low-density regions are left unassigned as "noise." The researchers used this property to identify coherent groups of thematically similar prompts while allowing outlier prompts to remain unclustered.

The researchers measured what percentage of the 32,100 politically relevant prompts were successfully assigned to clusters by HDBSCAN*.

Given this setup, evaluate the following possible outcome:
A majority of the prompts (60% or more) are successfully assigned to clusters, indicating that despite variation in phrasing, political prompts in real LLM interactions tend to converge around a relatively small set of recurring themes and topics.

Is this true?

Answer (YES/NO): YES